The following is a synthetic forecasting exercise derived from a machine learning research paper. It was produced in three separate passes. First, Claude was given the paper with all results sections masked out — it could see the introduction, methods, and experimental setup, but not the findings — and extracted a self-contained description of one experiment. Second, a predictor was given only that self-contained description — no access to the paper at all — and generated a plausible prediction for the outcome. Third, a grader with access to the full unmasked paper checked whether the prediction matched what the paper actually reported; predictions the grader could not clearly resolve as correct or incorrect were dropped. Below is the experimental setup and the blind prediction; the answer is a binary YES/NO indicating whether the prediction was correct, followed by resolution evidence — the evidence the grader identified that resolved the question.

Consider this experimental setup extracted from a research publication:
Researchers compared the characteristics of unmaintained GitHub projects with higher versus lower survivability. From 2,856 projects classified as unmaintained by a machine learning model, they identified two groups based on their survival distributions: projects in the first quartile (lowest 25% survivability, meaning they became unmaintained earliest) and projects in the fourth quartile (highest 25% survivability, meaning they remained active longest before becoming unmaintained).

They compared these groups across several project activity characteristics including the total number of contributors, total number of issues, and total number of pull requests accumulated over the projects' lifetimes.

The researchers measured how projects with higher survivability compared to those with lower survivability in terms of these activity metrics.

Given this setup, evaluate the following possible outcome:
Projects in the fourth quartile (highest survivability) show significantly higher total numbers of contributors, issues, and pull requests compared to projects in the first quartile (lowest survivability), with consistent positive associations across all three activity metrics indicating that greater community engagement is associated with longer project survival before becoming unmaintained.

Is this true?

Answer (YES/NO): YES